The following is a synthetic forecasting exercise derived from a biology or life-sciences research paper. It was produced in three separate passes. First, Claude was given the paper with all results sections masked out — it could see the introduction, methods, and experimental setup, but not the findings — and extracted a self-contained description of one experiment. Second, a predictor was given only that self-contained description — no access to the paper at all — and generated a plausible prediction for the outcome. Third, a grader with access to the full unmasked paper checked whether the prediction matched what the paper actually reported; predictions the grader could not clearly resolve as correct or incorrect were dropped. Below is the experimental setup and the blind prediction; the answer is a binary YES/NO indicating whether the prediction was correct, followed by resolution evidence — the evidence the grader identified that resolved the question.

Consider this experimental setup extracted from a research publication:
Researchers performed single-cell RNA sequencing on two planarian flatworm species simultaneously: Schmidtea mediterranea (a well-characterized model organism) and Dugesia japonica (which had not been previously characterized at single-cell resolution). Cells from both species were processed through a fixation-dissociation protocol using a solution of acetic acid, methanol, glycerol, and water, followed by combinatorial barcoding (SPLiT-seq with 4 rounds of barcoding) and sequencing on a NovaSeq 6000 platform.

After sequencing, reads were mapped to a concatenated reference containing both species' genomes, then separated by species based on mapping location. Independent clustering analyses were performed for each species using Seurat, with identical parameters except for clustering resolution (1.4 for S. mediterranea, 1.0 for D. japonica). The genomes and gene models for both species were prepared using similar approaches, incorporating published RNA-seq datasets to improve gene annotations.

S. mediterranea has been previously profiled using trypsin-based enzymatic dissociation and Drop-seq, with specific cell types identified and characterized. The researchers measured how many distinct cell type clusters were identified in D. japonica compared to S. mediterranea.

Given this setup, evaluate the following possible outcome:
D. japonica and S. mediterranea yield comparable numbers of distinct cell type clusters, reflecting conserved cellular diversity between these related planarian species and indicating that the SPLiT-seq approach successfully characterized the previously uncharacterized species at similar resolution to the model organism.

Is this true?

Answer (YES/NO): NO